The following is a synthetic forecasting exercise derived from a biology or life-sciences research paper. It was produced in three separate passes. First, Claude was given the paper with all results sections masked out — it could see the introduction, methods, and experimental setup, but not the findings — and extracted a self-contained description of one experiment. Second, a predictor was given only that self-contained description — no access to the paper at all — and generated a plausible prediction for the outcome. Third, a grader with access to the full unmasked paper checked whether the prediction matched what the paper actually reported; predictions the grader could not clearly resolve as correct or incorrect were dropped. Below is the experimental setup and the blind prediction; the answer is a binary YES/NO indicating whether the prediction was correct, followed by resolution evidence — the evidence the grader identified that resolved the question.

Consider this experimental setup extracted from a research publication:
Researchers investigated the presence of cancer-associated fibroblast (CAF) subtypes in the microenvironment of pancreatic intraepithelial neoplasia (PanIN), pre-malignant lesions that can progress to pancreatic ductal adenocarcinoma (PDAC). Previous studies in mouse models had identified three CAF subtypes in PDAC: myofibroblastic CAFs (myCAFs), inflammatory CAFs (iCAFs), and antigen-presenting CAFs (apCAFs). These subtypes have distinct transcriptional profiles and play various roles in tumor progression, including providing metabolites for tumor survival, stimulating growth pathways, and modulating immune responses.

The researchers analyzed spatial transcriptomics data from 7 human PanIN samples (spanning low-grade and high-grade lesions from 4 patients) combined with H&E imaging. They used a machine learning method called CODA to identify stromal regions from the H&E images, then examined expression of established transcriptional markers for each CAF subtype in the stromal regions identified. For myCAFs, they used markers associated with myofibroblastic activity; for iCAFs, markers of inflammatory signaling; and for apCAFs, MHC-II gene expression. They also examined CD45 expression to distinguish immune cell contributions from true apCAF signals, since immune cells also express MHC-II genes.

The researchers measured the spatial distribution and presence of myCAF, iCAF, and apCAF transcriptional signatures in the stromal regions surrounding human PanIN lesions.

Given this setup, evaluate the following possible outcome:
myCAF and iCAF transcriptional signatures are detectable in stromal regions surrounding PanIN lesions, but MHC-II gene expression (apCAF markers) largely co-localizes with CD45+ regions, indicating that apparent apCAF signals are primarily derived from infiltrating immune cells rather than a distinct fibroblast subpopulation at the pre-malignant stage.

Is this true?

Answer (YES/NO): NO